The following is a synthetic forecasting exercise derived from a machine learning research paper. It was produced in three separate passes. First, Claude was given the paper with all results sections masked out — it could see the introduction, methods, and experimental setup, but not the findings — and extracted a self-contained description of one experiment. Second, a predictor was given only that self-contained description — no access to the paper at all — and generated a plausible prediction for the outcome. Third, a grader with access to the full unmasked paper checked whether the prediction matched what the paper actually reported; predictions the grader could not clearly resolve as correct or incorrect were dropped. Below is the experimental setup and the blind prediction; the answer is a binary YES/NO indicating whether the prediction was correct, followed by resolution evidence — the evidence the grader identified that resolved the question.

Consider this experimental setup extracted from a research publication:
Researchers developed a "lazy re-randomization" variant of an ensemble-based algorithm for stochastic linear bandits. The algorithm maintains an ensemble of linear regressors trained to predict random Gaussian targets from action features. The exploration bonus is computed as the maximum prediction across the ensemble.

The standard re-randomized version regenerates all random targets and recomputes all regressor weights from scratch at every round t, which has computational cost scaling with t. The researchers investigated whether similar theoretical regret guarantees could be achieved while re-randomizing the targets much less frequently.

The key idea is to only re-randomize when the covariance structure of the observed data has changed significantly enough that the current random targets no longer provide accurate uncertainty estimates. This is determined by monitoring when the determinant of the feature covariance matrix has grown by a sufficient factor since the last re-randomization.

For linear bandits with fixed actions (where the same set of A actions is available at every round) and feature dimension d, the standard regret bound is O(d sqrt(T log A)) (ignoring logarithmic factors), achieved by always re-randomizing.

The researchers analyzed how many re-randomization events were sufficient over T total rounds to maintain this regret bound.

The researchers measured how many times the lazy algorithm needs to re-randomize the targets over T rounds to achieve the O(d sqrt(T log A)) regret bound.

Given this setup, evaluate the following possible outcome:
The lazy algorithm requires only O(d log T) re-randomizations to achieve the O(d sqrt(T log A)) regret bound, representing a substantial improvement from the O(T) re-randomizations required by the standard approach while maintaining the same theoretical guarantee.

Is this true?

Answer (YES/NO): NO